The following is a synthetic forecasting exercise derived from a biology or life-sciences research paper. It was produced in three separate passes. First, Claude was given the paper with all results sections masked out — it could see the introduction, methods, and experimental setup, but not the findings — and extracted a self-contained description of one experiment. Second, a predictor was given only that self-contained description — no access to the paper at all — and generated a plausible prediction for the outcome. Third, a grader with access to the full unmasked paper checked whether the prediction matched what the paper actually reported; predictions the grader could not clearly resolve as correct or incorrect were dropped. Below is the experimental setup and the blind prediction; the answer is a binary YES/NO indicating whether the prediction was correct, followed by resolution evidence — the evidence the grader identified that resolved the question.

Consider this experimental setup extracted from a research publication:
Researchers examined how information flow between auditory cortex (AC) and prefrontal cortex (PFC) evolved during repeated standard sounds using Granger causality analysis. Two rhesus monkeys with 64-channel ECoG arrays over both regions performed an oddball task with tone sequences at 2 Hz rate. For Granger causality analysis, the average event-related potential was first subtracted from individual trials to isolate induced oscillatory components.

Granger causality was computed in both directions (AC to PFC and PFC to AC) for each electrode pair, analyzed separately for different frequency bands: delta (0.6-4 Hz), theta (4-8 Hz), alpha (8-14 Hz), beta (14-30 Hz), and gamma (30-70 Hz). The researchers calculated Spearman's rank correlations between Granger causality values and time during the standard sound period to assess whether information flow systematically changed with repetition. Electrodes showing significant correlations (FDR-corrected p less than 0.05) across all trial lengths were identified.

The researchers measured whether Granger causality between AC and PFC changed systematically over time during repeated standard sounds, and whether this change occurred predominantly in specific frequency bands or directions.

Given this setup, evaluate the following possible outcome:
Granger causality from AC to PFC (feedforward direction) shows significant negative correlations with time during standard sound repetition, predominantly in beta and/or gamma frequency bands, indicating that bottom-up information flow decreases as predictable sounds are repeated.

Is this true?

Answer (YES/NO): NO